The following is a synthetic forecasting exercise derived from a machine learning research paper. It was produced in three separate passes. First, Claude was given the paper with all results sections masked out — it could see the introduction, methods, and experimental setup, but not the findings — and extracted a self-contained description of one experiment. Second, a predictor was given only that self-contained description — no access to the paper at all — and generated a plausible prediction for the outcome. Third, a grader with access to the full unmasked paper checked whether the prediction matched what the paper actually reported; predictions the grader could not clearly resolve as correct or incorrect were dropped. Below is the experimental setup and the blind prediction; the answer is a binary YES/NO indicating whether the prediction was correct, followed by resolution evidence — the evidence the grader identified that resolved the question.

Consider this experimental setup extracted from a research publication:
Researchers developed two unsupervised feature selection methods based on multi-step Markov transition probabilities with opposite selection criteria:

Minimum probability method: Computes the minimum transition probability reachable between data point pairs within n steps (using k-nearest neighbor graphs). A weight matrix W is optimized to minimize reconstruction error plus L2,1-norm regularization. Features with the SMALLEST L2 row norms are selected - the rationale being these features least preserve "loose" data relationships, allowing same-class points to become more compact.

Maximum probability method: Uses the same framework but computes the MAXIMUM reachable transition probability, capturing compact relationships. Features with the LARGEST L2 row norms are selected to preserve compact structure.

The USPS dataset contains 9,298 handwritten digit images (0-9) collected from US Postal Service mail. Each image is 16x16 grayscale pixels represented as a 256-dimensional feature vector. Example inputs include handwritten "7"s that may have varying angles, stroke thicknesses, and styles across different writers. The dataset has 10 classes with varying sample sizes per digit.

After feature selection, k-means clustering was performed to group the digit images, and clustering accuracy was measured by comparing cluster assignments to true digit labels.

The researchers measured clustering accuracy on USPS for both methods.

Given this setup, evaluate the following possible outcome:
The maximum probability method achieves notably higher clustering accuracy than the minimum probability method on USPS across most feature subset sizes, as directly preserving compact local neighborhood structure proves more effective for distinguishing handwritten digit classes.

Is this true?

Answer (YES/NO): YES